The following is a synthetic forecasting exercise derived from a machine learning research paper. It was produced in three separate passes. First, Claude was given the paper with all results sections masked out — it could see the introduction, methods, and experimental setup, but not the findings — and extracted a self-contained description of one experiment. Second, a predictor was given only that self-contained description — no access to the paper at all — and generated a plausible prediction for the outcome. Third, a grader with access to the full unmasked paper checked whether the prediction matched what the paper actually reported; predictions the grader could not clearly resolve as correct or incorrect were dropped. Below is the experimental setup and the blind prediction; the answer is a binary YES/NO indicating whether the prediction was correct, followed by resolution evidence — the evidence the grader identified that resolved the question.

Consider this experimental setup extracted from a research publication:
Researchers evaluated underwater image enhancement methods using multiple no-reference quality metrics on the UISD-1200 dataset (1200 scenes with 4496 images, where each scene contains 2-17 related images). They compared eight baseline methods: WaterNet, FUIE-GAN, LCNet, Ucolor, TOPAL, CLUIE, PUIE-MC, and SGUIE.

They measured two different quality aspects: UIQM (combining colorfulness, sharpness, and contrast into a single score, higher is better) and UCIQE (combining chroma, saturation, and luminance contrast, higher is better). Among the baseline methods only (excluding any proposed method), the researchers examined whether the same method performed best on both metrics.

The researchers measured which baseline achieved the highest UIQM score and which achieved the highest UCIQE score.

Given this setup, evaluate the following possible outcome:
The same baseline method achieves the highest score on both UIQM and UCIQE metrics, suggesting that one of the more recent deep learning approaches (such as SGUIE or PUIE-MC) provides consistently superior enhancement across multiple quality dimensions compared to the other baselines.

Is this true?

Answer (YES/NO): NO